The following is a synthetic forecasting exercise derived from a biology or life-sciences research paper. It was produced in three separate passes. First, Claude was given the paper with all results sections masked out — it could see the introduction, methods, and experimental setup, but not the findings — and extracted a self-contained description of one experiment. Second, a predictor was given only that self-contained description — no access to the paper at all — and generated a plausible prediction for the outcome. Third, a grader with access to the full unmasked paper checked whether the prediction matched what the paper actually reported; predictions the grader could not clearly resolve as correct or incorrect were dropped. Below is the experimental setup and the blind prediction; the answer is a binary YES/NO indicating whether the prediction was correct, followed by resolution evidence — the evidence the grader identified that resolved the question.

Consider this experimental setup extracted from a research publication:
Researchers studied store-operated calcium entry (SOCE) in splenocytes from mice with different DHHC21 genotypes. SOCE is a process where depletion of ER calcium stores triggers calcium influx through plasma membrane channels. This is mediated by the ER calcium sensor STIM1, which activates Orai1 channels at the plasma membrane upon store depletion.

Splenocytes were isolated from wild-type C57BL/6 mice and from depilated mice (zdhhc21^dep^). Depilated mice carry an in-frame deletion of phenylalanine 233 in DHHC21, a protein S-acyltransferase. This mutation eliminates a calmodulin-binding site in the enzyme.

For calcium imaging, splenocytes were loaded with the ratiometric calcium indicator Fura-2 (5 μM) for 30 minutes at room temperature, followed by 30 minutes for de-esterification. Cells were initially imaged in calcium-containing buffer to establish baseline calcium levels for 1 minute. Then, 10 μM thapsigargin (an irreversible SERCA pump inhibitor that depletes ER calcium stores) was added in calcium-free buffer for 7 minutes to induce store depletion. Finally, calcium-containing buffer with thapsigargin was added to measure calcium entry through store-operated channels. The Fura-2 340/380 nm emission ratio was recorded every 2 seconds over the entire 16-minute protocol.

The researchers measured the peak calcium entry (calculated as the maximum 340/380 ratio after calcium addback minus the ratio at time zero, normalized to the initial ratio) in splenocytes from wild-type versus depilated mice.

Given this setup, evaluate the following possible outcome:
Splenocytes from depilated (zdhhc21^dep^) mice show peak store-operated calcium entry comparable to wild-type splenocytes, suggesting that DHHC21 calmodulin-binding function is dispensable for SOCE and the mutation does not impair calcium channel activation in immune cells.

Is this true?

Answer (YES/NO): NO